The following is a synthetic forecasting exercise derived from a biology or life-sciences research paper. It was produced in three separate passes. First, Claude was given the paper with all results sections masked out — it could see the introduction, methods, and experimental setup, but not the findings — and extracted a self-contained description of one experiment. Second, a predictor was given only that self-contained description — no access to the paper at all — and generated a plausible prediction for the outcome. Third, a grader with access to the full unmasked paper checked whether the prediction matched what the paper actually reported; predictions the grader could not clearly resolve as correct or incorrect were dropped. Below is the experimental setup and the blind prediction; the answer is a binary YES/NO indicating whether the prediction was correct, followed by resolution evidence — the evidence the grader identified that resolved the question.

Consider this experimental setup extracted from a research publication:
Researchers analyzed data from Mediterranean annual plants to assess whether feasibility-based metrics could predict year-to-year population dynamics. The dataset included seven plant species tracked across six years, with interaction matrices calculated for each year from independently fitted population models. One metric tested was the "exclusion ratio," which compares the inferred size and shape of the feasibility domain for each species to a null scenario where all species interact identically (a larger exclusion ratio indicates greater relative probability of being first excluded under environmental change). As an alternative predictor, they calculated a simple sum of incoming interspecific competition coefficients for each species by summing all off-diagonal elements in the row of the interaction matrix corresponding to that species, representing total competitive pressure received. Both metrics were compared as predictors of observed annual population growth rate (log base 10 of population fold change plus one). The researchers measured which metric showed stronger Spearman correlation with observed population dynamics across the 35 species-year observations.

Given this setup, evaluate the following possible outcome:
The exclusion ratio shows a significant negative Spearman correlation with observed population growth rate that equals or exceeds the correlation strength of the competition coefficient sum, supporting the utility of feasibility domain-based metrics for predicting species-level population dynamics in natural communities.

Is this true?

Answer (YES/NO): NO